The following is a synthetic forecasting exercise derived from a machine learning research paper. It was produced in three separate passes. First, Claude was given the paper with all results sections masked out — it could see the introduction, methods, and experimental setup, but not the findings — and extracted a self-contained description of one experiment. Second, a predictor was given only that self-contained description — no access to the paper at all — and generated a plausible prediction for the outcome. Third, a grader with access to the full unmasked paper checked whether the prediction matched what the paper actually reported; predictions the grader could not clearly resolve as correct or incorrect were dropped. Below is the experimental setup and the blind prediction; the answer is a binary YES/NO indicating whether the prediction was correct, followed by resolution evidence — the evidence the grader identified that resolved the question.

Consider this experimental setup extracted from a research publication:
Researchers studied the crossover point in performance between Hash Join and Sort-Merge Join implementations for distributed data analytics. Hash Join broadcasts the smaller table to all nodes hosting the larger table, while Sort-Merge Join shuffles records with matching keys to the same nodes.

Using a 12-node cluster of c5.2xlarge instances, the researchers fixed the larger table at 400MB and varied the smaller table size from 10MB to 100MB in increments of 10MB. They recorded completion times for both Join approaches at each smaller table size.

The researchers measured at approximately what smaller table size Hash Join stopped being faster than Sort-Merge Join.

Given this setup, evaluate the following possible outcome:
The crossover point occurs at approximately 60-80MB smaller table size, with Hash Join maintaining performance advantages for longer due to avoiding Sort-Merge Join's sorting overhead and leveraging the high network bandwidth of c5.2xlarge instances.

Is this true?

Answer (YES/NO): NO